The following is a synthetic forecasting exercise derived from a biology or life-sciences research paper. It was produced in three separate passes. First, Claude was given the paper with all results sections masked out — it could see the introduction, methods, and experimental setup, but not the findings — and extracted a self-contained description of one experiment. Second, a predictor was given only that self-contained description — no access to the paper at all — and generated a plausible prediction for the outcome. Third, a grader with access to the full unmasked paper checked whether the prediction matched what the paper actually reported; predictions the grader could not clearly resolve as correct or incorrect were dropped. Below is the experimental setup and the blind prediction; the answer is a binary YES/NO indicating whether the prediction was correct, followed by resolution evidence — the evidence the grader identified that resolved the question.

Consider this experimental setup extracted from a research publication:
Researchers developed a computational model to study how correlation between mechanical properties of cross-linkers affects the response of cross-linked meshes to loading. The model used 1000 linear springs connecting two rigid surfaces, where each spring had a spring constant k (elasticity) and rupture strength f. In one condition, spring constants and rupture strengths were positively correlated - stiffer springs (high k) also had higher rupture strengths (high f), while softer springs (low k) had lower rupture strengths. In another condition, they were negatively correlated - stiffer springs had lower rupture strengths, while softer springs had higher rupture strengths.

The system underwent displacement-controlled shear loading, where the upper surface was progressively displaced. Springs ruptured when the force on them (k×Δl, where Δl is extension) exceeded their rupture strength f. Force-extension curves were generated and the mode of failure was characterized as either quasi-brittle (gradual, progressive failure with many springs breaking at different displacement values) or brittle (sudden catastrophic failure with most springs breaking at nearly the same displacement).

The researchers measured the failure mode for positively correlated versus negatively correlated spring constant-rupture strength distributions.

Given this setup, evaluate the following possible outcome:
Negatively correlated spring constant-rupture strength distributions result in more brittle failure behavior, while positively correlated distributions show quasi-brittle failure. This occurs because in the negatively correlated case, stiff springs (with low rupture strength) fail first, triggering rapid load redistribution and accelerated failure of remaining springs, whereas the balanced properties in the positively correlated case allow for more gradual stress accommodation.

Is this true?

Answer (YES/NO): NO